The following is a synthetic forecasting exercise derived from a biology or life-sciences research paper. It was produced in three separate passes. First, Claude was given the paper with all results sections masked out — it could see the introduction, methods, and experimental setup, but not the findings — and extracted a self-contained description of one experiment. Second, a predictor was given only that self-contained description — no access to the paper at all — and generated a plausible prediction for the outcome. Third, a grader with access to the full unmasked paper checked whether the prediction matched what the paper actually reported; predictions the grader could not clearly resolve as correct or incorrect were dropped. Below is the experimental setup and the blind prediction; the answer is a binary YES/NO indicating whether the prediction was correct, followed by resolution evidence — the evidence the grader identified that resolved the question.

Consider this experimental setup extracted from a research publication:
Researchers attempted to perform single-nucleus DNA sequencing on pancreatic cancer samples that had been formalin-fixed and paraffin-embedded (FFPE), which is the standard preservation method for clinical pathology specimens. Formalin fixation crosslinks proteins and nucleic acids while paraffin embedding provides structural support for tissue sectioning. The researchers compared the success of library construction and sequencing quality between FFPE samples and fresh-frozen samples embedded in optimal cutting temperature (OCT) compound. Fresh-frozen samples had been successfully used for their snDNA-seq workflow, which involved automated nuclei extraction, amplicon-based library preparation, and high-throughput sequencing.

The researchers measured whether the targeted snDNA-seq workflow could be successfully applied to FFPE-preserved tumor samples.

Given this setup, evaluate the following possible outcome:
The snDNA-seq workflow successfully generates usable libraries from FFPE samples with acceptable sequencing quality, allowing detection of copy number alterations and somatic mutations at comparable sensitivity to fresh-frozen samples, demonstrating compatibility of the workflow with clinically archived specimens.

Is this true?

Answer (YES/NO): NO